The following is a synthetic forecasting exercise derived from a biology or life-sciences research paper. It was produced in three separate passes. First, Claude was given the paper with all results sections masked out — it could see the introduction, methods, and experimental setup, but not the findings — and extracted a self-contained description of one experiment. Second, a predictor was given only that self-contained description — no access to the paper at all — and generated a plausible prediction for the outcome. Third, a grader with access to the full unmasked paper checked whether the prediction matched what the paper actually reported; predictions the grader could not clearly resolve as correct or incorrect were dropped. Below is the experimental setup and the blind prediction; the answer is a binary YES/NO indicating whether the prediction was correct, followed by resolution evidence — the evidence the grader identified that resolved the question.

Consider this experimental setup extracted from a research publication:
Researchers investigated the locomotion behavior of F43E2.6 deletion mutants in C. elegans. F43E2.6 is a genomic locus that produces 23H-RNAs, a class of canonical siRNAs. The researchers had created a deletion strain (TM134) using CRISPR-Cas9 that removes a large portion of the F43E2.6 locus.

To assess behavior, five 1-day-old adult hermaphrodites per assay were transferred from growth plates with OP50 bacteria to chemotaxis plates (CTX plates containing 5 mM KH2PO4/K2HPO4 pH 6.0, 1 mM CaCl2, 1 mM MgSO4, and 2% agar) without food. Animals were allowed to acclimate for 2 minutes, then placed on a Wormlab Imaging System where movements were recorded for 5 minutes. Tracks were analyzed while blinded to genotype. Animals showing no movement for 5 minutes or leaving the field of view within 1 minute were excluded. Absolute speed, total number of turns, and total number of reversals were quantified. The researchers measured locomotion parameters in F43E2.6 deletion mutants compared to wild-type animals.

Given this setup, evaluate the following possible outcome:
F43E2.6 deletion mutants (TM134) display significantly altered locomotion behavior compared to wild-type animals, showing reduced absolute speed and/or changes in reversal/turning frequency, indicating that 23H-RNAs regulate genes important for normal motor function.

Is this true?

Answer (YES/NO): NO